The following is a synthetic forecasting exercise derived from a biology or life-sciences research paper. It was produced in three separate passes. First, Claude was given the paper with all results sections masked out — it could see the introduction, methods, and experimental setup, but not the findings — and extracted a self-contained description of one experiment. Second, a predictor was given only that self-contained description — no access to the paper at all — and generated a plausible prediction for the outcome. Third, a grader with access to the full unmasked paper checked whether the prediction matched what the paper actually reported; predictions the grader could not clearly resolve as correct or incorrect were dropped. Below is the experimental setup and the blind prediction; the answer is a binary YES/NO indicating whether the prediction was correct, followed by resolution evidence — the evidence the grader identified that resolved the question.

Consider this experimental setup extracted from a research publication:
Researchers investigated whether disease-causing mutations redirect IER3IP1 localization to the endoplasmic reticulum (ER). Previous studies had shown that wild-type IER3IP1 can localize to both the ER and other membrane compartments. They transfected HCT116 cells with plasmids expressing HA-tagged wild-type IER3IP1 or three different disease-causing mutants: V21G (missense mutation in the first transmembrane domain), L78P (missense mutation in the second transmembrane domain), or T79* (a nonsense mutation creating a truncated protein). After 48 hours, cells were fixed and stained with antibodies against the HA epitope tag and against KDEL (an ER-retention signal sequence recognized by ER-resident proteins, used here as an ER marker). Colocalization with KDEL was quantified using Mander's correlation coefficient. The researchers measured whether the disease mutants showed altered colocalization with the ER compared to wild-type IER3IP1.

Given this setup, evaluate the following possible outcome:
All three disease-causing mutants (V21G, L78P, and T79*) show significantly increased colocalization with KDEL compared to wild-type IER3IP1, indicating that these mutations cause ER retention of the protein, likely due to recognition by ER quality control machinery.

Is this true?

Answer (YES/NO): NO